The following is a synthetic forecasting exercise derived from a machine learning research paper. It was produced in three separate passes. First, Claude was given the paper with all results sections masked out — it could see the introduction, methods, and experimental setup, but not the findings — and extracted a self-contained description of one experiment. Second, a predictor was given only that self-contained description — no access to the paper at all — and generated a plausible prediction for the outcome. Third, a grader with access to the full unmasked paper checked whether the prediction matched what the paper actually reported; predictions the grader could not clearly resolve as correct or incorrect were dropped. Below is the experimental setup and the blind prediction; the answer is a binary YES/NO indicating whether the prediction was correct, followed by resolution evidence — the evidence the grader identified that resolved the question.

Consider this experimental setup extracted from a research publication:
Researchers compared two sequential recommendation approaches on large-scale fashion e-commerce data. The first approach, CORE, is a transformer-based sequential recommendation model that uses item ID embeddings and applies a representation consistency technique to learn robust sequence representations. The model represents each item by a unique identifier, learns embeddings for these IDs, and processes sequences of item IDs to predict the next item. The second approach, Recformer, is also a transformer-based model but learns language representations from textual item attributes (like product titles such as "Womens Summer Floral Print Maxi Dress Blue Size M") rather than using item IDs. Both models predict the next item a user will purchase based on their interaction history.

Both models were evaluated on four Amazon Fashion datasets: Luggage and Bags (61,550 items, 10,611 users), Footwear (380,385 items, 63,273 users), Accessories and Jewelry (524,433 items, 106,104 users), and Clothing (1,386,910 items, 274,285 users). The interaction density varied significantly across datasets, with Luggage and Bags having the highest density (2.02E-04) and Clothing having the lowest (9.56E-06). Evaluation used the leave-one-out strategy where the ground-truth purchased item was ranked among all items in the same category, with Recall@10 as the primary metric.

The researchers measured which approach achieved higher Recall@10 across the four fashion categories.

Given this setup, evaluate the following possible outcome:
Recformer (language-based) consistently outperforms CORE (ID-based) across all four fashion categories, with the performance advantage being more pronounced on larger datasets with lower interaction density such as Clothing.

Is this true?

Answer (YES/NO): NO